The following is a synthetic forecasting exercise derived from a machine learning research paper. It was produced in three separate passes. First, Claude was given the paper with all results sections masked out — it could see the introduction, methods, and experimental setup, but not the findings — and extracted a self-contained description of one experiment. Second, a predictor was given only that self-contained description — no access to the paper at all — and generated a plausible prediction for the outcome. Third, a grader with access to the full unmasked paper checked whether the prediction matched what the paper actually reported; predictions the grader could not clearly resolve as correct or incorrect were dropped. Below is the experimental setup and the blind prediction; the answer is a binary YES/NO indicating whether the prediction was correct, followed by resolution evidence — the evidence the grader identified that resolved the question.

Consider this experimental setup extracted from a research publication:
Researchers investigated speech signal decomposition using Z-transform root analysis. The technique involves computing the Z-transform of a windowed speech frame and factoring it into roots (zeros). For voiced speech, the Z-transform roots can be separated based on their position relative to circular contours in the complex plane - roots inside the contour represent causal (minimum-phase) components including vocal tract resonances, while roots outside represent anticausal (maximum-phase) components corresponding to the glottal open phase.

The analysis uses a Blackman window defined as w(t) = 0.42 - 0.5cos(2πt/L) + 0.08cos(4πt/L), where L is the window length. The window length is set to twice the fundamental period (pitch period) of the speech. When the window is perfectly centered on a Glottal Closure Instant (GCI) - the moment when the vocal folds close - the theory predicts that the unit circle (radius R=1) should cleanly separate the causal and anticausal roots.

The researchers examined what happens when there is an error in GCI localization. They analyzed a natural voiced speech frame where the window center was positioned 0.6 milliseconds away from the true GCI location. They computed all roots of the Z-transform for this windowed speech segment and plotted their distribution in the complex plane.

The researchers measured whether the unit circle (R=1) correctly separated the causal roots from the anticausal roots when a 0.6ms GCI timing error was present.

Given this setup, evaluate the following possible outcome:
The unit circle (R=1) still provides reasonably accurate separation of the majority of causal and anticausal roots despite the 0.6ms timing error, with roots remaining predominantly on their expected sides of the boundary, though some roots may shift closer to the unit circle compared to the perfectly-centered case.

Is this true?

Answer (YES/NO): NO